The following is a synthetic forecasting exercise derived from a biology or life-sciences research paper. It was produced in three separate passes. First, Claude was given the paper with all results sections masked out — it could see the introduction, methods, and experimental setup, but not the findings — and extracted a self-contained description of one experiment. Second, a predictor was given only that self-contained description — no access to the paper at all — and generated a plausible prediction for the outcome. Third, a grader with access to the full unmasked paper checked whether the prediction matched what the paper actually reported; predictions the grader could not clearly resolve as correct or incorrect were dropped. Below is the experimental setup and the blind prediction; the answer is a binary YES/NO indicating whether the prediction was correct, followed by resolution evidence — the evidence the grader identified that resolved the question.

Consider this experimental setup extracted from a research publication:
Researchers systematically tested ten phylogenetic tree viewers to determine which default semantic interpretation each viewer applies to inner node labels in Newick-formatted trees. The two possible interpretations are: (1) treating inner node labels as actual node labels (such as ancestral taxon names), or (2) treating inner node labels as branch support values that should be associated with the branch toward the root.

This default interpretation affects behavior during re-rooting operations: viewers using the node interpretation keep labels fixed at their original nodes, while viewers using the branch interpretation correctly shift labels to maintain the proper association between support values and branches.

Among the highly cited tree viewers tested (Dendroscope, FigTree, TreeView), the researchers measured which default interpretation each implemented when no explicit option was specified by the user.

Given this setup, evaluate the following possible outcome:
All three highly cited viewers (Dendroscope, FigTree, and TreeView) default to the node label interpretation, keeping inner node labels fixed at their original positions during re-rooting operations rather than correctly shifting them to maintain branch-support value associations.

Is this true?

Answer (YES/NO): NO